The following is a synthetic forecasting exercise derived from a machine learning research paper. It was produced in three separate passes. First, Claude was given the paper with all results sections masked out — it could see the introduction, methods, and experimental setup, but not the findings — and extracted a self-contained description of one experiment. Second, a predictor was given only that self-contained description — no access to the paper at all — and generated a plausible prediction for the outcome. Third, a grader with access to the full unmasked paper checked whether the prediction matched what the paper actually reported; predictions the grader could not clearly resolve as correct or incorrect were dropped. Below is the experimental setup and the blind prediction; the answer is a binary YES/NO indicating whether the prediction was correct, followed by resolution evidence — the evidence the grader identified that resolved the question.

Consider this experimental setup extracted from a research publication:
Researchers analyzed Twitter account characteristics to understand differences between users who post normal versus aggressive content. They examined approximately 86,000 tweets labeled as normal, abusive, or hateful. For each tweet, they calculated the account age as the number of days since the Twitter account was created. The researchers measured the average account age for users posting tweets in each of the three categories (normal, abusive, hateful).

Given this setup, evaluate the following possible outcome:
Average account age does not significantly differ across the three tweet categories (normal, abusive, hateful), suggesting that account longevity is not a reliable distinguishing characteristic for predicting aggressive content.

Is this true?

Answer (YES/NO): NO